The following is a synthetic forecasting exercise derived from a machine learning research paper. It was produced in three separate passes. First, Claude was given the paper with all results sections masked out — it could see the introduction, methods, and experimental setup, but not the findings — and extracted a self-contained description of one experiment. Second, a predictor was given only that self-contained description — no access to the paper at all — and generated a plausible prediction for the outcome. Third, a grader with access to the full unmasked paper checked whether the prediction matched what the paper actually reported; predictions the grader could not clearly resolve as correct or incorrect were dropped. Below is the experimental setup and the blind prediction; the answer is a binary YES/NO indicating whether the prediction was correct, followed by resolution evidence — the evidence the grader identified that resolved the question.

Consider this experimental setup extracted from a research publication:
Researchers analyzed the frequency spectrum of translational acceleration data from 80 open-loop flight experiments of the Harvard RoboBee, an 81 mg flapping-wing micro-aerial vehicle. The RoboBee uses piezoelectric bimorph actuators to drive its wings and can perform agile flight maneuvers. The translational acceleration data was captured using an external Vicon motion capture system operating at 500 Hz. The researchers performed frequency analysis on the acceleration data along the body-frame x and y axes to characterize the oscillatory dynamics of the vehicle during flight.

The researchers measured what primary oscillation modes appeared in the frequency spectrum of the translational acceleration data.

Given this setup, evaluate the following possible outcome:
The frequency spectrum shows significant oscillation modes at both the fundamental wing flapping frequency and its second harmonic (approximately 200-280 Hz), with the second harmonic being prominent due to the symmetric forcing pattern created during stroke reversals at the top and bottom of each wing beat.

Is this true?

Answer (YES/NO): NO